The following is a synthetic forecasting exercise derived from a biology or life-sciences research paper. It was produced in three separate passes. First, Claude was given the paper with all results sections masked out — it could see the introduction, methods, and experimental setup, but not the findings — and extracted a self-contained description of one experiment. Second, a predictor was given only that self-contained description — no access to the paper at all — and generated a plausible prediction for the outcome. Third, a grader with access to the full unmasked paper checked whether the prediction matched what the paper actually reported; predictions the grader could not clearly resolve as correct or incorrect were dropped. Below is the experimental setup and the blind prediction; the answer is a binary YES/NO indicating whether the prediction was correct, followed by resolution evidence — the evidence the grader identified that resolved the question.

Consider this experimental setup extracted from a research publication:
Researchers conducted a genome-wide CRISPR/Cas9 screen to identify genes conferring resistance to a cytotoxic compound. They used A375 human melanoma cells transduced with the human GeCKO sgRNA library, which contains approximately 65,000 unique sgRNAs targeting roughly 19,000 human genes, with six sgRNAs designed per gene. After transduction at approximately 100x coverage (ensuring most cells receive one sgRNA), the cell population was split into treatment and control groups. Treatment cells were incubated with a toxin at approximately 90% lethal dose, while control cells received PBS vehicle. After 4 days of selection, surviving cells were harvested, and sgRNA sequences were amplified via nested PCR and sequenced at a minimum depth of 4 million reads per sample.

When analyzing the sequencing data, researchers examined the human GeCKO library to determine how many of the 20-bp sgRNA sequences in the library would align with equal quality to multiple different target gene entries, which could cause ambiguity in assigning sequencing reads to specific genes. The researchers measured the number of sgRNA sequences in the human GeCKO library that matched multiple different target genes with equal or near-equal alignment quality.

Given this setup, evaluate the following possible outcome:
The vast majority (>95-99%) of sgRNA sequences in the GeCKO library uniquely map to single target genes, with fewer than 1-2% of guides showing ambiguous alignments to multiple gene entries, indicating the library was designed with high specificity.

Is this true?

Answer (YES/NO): NO